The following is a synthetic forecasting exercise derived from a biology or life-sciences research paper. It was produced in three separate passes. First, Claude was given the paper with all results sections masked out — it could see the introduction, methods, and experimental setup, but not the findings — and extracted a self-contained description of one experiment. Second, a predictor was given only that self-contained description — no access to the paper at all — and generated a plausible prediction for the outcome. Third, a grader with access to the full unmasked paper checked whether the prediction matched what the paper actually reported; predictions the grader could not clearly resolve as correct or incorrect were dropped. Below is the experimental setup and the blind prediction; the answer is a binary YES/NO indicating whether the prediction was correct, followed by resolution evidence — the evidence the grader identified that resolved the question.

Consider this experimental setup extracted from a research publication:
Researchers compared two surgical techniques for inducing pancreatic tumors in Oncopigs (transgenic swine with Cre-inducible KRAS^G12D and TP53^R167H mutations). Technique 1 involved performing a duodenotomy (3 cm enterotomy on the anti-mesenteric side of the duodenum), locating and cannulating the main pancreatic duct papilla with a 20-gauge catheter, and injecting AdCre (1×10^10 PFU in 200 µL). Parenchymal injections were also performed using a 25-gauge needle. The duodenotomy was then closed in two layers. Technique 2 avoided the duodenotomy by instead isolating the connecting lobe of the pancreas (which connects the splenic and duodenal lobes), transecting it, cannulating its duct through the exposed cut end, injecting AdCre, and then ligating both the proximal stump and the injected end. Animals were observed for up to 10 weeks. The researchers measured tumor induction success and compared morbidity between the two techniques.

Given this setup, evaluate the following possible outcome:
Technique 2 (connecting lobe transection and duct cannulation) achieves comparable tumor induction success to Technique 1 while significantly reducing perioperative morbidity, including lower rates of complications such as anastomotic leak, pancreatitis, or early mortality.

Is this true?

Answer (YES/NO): NO